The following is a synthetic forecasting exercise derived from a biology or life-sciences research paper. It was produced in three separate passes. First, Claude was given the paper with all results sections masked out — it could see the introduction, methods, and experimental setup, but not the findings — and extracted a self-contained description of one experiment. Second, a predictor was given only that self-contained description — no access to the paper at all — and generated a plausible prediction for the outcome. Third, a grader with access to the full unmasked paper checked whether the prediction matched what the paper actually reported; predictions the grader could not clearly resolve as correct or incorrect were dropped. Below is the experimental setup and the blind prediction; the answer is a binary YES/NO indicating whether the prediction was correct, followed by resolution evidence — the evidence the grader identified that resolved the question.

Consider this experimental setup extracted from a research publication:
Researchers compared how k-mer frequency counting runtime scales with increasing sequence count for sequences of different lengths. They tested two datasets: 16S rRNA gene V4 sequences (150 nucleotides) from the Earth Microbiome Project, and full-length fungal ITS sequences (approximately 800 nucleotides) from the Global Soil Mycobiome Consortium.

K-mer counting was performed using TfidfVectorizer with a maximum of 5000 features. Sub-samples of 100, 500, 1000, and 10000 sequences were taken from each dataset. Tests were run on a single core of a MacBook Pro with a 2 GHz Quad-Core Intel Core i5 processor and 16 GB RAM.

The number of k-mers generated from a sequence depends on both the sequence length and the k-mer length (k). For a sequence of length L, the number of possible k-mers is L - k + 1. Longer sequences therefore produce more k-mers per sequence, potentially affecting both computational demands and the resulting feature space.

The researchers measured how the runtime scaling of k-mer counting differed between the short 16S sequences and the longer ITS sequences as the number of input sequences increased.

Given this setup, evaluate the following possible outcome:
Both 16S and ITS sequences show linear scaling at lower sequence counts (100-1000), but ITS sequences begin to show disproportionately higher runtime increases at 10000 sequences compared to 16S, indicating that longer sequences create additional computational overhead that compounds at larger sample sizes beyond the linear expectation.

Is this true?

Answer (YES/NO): NO